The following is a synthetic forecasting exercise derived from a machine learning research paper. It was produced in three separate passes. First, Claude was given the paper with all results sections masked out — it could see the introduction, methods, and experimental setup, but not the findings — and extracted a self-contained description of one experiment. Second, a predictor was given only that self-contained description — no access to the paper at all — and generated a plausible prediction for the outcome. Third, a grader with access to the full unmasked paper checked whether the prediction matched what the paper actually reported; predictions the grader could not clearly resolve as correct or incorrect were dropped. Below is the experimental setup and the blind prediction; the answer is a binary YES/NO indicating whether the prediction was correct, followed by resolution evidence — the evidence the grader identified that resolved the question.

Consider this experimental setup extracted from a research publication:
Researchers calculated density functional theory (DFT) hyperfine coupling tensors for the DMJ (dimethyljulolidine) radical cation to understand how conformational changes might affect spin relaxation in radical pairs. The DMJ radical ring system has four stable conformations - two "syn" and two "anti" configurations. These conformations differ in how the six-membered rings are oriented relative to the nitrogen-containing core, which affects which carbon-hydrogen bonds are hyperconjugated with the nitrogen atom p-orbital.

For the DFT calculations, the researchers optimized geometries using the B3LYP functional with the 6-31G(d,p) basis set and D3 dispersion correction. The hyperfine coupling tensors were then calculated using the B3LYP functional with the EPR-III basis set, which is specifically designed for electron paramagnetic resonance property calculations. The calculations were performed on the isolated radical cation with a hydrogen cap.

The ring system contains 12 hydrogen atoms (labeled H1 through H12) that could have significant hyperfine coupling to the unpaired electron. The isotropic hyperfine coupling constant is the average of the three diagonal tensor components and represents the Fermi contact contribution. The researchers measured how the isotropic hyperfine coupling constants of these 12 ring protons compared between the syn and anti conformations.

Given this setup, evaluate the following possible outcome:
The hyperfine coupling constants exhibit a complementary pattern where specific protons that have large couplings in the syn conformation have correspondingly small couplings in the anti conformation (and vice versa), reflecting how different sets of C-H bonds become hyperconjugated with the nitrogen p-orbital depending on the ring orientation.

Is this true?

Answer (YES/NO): YES